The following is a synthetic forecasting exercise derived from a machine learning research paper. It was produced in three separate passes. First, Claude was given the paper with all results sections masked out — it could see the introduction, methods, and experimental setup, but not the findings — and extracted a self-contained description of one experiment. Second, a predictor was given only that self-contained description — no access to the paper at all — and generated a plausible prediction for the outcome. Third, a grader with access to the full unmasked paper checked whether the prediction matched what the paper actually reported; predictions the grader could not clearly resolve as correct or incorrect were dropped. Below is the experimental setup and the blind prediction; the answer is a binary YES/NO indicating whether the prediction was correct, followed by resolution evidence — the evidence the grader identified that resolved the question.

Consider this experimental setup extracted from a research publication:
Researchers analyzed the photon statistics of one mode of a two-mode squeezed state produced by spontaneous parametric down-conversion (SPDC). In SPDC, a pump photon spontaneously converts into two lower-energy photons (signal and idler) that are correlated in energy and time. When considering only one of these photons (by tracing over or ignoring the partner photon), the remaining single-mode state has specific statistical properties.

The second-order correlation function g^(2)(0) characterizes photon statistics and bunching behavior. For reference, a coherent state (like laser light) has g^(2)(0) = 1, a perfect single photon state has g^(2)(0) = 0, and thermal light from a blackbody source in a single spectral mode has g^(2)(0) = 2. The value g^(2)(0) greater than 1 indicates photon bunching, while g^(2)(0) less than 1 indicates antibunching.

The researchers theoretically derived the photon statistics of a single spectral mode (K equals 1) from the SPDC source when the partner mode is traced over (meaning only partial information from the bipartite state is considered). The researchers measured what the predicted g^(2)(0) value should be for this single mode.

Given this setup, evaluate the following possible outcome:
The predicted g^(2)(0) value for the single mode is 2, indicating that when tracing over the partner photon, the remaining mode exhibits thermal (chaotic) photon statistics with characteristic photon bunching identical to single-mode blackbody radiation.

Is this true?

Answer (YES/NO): YES